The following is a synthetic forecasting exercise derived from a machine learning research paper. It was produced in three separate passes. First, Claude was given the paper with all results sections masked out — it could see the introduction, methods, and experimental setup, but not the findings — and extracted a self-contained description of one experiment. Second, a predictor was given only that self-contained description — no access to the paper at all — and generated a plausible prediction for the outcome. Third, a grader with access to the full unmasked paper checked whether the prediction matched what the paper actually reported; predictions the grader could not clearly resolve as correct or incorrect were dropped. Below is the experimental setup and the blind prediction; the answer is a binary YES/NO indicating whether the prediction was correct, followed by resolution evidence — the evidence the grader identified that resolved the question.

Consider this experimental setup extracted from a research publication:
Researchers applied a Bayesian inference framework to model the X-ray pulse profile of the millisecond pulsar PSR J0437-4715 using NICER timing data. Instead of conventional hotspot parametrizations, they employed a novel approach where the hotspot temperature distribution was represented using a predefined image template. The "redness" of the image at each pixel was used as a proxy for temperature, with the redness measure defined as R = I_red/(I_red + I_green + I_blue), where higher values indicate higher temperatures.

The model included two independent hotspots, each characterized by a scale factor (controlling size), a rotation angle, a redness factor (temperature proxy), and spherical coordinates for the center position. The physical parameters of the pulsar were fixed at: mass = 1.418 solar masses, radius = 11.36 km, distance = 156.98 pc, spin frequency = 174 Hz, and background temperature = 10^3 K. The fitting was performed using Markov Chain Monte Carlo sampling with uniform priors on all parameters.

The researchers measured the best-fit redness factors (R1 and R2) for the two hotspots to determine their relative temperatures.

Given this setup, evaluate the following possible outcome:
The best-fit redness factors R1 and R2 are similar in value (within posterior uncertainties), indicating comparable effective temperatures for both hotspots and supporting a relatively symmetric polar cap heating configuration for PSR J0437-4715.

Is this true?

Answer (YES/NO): NO